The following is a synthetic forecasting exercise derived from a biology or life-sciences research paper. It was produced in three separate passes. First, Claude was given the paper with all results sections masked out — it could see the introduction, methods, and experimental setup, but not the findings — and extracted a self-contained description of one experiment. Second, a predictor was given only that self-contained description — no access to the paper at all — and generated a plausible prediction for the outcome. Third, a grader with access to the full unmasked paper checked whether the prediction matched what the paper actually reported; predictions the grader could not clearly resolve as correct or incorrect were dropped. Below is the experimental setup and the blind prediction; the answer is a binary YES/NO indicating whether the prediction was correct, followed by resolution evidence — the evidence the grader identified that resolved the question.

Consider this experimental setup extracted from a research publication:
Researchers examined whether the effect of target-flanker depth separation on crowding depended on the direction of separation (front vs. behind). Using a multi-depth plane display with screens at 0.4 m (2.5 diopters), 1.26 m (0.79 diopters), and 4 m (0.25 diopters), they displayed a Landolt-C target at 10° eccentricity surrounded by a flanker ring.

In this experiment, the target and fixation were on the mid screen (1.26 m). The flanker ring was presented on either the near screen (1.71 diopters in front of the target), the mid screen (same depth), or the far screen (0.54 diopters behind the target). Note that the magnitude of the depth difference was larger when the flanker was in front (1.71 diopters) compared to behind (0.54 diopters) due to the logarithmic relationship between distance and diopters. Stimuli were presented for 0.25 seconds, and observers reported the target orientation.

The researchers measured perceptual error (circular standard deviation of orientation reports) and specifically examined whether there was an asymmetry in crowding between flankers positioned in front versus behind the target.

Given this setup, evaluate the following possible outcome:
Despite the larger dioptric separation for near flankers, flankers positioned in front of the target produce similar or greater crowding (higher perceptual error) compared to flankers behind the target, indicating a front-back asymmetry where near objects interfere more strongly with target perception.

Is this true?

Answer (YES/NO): NO